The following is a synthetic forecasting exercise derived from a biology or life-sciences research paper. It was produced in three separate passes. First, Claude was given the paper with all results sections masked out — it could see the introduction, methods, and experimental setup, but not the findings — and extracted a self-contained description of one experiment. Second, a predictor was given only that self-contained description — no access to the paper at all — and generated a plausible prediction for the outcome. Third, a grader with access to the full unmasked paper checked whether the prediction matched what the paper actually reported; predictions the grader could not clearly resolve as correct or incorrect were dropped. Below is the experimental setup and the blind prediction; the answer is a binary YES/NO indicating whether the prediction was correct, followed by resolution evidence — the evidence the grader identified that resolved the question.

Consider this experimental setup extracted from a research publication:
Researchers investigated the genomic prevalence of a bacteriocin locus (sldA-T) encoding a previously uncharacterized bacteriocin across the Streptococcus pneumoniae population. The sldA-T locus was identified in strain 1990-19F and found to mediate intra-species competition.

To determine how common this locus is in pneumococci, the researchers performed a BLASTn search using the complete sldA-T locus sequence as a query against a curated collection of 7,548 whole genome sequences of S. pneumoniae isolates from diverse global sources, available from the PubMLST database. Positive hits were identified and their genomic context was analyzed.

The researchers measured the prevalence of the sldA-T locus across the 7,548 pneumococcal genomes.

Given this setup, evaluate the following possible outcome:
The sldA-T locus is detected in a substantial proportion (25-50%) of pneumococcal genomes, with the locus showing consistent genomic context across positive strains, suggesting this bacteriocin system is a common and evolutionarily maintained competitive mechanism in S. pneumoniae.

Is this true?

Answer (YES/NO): NO